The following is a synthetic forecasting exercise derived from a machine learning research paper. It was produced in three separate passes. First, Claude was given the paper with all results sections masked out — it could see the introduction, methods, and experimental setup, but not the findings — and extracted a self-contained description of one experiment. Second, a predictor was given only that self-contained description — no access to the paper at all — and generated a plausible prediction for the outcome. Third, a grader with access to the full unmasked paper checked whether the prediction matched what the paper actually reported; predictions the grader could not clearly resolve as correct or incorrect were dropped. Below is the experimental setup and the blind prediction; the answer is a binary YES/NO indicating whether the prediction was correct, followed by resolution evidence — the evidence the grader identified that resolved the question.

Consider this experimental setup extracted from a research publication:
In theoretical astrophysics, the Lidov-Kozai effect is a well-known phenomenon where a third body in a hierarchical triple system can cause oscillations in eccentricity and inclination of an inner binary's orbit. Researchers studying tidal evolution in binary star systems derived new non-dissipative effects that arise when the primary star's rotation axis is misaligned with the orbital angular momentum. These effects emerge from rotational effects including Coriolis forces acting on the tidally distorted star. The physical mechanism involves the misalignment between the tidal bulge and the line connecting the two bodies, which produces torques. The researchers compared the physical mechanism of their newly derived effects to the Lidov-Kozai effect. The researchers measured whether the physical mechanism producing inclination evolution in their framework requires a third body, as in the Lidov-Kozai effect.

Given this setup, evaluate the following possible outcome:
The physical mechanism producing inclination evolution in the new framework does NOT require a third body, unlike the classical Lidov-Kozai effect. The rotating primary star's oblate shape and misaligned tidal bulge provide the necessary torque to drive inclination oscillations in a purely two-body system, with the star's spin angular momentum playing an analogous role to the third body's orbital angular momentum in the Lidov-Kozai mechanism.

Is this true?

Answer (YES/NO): YES